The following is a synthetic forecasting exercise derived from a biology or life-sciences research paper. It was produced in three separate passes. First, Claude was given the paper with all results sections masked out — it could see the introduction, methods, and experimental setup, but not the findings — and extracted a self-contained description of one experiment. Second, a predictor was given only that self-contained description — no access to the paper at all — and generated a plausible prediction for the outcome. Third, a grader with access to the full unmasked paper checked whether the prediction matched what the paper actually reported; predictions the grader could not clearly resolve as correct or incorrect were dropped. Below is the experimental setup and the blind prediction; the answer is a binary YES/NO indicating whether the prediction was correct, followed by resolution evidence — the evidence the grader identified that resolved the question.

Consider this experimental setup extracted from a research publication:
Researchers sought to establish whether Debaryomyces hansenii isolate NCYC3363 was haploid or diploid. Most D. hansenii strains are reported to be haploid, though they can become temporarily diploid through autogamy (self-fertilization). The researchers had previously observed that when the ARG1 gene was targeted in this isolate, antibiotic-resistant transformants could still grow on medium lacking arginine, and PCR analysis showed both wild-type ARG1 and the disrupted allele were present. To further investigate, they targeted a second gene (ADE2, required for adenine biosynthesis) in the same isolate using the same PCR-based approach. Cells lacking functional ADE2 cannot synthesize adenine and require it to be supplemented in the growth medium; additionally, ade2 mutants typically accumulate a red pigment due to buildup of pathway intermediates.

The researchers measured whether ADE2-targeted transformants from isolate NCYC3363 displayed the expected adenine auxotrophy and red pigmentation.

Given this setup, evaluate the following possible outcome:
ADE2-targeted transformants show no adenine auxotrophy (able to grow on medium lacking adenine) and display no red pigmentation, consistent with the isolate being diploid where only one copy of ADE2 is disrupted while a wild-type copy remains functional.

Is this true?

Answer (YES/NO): NO